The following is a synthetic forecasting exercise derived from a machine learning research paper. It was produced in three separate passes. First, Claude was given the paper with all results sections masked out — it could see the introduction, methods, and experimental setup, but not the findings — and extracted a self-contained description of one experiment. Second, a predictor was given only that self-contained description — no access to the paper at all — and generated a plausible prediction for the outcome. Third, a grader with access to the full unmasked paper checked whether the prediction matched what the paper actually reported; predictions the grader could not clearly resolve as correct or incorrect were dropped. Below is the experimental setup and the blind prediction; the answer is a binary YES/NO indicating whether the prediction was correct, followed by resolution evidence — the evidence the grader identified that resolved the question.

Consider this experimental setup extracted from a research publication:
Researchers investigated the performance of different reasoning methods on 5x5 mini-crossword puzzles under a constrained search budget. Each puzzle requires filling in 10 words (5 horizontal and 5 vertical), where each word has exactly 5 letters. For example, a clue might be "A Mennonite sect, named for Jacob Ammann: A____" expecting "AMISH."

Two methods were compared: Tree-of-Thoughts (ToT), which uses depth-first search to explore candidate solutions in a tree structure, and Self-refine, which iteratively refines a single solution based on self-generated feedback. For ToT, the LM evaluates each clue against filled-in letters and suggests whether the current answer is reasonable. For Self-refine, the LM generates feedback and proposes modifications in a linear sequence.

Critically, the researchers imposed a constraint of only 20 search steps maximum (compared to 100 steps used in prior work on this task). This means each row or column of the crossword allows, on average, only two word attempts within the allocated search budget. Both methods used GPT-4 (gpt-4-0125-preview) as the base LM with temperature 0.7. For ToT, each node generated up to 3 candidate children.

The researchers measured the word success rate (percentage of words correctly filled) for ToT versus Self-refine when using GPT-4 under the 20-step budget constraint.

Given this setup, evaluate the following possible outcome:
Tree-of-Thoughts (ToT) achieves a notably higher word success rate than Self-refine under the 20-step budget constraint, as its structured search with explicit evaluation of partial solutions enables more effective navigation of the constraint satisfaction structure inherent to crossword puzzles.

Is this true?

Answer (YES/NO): NO